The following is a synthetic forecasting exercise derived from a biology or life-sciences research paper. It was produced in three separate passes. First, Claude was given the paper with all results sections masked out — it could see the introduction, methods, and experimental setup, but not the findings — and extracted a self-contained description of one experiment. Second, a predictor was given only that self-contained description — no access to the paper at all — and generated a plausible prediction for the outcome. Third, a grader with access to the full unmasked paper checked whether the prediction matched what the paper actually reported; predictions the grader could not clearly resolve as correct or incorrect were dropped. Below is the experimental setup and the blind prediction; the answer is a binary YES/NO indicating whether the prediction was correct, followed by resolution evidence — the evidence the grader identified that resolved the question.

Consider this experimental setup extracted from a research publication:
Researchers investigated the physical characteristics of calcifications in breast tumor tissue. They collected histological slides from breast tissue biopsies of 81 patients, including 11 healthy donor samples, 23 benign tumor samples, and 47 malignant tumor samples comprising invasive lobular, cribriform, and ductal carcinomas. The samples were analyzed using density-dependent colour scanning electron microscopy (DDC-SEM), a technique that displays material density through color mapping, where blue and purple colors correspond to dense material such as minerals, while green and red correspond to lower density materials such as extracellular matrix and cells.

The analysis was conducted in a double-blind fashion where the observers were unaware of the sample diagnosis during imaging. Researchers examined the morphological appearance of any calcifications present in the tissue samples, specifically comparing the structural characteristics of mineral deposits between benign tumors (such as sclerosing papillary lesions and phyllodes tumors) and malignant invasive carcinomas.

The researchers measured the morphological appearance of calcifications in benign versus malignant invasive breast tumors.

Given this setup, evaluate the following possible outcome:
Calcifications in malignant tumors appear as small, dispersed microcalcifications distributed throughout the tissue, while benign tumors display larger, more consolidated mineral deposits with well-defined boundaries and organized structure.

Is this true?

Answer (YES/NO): NO